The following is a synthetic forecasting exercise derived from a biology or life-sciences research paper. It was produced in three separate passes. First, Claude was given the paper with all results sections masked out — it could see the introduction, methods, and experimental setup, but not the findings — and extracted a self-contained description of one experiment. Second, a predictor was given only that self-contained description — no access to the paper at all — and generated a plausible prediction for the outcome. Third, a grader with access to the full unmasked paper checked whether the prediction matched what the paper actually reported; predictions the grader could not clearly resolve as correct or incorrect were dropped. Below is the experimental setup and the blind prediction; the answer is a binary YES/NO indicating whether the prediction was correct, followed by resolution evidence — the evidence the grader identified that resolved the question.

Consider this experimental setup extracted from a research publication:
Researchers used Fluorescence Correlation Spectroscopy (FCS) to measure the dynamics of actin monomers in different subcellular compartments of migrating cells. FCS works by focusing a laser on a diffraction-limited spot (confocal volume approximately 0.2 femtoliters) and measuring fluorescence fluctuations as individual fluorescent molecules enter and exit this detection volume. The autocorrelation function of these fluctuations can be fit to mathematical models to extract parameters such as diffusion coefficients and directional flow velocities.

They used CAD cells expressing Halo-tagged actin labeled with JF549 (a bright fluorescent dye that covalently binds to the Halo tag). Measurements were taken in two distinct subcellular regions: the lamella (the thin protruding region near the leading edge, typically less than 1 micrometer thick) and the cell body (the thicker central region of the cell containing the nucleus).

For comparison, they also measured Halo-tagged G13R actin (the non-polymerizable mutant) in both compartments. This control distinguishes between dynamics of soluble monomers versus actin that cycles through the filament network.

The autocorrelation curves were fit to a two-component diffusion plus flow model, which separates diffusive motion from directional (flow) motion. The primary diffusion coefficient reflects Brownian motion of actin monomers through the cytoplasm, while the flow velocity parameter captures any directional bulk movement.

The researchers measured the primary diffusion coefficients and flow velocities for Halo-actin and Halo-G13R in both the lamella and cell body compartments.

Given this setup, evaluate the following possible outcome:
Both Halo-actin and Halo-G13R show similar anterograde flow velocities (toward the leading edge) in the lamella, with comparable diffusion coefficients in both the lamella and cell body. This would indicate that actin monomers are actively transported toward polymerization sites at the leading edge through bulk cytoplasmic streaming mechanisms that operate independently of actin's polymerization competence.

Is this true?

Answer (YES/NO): YES